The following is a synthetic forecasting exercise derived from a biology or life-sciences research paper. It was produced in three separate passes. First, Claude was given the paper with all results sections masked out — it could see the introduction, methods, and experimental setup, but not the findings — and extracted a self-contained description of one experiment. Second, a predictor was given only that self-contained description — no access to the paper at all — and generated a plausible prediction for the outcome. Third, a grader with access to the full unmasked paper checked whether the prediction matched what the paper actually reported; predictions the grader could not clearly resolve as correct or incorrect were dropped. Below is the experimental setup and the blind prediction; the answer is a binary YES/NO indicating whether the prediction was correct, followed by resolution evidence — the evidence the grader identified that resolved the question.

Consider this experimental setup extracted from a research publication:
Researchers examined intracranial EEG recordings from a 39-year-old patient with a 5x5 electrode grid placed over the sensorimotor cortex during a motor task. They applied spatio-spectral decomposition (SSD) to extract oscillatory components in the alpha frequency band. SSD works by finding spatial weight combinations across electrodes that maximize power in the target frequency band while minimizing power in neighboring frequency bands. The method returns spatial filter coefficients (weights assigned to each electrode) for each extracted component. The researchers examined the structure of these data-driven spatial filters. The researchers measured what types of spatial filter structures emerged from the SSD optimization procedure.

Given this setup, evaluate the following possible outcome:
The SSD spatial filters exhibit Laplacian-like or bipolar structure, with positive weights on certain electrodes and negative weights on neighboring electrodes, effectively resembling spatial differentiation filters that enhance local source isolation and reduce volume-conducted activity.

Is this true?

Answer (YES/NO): YES